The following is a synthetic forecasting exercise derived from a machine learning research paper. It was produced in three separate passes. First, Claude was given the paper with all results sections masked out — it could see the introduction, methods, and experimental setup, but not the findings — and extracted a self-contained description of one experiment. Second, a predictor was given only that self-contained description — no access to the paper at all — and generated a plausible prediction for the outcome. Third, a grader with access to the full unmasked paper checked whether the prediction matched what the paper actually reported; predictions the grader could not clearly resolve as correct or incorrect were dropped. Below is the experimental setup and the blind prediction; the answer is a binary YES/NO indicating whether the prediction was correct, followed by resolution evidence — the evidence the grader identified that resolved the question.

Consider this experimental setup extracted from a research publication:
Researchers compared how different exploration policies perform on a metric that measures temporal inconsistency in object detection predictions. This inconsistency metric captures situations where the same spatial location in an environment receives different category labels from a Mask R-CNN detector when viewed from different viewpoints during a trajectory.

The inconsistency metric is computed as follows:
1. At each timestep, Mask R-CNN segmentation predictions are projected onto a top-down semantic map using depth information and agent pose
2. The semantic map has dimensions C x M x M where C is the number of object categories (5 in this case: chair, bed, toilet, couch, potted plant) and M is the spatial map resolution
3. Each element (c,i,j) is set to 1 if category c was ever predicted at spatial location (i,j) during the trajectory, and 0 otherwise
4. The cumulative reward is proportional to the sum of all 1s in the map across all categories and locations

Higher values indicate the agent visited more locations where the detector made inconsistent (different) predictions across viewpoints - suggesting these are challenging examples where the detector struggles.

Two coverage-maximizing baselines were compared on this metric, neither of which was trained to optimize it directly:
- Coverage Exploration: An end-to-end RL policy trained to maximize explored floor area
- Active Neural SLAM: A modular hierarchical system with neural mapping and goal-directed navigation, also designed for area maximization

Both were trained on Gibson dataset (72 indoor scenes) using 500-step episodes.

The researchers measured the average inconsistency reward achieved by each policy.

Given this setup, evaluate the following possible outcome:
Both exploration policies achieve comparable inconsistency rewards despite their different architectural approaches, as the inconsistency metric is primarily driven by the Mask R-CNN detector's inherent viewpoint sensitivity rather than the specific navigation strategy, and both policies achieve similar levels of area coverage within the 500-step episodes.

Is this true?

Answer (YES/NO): NO